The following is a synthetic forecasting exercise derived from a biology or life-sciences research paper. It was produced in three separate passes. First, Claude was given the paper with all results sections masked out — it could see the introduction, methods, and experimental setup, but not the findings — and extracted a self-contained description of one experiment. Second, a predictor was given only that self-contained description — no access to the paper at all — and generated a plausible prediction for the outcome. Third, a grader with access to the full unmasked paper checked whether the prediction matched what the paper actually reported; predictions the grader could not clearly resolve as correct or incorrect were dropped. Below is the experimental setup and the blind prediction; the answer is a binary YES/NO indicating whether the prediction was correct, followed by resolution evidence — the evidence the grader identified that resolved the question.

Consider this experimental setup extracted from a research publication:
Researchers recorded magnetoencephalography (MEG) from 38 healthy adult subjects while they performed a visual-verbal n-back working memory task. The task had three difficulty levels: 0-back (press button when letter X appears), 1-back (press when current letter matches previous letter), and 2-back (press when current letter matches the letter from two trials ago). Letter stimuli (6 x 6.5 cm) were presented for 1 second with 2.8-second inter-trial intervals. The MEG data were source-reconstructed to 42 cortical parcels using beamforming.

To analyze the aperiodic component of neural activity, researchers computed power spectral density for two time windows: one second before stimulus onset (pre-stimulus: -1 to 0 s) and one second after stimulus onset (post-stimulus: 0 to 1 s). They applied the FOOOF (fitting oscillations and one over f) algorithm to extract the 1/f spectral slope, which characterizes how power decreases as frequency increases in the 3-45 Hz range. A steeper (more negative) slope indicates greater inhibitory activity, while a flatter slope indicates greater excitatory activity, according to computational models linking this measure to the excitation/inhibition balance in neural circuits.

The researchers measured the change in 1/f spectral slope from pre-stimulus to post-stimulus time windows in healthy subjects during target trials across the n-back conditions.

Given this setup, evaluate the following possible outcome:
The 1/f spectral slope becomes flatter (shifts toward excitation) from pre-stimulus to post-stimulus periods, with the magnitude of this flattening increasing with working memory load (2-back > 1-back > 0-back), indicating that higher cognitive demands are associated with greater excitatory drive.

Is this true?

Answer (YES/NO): NO